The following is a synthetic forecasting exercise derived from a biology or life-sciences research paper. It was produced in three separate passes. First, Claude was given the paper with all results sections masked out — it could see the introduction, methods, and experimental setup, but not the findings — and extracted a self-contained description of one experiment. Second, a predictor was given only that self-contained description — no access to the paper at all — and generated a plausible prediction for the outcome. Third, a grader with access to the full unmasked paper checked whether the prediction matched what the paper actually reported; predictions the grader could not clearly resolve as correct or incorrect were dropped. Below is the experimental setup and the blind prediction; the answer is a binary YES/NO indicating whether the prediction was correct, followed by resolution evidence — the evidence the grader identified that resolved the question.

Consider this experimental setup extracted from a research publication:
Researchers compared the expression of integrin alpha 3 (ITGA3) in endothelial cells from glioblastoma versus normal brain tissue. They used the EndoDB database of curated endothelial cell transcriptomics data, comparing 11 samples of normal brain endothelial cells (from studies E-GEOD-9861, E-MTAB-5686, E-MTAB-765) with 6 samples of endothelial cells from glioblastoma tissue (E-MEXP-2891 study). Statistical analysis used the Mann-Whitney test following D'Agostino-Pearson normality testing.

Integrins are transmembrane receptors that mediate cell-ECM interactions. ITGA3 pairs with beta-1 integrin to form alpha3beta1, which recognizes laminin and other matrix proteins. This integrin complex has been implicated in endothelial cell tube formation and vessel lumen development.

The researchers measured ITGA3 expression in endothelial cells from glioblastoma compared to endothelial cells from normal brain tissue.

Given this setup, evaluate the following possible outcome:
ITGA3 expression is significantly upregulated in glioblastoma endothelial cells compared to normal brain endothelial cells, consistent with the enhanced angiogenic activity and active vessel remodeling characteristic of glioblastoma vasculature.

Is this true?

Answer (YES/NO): YES